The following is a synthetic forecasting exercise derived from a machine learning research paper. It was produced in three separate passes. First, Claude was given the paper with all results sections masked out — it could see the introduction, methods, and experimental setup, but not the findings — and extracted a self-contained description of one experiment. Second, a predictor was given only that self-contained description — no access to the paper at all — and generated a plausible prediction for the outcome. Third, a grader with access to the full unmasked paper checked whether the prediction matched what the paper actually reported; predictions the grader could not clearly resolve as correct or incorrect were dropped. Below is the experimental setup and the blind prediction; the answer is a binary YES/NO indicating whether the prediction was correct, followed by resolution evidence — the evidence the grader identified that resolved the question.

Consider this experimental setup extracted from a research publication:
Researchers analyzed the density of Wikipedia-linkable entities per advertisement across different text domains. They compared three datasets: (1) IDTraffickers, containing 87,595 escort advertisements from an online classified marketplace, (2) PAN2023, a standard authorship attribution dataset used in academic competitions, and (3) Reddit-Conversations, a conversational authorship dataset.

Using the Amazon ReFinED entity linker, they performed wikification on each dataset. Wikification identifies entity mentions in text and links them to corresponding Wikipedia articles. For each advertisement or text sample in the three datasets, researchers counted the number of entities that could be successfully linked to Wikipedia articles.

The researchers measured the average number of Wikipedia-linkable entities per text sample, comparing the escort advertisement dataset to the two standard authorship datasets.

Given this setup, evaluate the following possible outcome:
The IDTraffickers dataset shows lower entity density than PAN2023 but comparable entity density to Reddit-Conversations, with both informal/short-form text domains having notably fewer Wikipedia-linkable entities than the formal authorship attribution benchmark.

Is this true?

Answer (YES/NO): NO